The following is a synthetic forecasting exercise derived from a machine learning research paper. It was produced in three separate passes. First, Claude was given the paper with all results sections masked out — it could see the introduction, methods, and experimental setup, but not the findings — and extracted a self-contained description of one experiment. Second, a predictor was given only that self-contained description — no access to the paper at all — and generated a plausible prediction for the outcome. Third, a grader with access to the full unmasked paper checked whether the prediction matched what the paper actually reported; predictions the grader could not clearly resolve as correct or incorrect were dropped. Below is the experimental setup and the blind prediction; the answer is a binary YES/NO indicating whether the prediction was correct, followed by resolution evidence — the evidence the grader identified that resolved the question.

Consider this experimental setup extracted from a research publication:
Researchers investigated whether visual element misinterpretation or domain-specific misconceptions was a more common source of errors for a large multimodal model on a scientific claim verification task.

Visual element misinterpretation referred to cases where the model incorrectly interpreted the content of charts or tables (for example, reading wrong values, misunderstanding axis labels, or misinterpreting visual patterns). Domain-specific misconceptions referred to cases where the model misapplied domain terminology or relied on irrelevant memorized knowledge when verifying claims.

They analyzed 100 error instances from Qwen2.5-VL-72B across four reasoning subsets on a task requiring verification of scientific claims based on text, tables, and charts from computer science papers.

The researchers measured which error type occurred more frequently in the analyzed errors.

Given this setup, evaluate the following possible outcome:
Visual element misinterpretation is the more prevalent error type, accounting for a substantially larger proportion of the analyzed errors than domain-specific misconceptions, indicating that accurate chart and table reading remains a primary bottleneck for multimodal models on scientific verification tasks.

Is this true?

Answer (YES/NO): YES